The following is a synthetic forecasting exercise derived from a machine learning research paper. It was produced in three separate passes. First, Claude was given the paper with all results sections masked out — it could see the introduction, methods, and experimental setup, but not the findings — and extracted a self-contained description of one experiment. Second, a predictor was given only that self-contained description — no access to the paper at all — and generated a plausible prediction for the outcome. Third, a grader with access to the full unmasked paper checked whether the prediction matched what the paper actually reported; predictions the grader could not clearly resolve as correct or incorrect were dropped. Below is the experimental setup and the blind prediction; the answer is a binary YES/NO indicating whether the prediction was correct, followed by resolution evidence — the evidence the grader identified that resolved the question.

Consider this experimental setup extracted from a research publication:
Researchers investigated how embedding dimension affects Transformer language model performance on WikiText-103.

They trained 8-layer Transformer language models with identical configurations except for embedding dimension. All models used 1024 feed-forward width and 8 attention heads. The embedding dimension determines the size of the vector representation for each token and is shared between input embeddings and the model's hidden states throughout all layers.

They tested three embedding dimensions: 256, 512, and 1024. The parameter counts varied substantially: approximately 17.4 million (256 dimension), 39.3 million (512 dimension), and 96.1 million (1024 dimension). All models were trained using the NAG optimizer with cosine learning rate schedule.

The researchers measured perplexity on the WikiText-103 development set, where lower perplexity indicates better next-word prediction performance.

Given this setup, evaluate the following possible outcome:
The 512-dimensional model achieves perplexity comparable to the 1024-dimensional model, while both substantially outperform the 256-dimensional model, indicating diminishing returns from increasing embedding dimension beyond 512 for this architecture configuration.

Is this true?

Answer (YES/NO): NO